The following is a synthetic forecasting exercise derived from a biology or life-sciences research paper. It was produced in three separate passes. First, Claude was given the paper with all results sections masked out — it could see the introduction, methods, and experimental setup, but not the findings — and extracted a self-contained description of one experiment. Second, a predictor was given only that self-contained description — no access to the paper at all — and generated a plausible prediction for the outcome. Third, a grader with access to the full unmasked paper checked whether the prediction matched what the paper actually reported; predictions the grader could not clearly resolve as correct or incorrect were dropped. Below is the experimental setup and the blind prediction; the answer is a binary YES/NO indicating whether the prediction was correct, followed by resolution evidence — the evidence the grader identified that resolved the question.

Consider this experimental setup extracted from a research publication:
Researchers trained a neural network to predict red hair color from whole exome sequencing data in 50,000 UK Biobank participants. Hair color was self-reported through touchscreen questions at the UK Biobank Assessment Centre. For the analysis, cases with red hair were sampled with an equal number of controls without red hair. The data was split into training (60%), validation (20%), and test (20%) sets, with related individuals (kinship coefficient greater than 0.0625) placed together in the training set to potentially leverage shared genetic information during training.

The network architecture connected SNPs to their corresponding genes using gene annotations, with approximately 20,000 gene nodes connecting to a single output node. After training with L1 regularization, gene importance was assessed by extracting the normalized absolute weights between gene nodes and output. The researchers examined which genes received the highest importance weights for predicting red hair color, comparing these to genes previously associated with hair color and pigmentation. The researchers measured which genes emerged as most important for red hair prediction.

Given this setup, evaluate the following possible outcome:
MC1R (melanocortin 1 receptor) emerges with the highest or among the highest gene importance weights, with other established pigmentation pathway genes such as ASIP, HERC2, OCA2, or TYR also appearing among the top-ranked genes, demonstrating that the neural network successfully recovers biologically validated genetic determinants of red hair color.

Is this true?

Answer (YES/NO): NO